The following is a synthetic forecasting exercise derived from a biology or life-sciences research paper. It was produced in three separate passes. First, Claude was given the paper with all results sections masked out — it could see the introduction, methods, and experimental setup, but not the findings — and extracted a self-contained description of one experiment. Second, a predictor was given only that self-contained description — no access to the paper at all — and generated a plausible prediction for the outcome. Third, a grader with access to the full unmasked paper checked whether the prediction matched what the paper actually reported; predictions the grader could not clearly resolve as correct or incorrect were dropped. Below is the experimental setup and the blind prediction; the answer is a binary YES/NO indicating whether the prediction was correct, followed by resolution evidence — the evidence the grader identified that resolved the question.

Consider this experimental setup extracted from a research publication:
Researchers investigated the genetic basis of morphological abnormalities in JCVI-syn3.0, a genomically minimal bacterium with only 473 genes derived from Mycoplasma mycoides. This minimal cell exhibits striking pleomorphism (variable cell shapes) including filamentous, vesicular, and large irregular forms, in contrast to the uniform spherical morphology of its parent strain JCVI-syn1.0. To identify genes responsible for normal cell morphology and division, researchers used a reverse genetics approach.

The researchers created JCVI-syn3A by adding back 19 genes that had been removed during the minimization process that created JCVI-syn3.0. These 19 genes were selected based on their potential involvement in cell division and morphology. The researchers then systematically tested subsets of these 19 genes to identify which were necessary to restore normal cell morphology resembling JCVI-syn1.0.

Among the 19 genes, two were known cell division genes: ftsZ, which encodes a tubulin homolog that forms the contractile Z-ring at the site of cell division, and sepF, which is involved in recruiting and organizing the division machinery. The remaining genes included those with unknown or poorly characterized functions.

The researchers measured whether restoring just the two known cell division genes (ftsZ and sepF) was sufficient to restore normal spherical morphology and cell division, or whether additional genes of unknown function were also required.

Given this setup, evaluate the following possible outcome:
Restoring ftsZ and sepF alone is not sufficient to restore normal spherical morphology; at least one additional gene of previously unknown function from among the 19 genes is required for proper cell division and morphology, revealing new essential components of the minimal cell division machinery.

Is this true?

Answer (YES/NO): YES